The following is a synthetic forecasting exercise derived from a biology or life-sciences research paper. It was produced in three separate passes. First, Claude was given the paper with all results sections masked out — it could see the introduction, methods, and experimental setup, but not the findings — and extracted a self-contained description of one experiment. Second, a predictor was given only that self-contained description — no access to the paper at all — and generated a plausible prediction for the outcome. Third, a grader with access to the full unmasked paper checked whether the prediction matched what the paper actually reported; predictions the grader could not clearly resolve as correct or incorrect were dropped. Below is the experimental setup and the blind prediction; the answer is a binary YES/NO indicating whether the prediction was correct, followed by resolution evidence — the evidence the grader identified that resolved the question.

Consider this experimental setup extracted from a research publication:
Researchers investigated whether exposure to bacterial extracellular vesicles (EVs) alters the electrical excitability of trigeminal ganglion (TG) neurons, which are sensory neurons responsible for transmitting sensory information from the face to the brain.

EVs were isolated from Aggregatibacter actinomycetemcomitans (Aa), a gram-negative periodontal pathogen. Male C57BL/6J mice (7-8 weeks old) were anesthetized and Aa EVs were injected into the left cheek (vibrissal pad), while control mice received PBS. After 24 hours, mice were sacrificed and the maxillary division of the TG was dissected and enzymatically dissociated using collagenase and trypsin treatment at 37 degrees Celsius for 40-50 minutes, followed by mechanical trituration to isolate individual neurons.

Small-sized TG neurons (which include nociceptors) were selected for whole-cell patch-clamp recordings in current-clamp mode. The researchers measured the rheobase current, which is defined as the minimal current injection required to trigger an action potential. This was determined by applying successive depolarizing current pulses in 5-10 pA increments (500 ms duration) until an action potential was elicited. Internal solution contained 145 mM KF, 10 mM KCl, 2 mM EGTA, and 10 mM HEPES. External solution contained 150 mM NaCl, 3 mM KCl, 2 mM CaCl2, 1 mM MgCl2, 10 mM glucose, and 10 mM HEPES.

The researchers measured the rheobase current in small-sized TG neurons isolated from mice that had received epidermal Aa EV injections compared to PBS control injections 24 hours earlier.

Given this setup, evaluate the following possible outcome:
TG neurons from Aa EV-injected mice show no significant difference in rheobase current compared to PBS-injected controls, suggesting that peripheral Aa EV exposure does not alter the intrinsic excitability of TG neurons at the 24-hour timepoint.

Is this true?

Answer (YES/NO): NO